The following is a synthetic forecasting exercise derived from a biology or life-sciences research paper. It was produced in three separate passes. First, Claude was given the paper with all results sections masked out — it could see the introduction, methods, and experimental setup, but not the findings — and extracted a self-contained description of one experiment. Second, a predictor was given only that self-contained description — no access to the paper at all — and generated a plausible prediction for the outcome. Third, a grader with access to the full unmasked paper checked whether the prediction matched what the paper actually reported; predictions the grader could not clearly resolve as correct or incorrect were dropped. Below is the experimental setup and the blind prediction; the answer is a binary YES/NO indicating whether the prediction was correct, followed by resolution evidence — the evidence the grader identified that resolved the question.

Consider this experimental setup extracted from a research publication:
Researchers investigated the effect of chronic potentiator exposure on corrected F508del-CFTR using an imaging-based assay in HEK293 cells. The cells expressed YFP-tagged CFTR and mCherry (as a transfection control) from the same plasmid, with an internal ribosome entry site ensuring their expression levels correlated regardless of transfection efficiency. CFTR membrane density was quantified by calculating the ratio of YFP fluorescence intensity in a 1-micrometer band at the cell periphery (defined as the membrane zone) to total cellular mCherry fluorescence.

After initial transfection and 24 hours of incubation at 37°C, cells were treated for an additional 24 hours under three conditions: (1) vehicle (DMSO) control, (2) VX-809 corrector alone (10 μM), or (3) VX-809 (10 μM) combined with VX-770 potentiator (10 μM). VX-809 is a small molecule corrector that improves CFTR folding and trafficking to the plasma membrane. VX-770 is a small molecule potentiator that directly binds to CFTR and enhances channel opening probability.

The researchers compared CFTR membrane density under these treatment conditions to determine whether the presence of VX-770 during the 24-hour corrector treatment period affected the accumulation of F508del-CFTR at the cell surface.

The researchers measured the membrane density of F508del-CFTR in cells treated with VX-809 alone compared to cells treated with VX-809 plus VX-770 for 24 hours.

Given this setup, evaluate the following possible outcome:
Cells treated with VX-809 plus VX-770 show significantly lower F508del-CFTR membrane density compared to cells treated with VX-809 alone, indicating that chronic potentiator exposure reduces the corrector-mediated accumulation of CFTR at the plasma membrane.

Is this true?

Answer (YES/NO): YES